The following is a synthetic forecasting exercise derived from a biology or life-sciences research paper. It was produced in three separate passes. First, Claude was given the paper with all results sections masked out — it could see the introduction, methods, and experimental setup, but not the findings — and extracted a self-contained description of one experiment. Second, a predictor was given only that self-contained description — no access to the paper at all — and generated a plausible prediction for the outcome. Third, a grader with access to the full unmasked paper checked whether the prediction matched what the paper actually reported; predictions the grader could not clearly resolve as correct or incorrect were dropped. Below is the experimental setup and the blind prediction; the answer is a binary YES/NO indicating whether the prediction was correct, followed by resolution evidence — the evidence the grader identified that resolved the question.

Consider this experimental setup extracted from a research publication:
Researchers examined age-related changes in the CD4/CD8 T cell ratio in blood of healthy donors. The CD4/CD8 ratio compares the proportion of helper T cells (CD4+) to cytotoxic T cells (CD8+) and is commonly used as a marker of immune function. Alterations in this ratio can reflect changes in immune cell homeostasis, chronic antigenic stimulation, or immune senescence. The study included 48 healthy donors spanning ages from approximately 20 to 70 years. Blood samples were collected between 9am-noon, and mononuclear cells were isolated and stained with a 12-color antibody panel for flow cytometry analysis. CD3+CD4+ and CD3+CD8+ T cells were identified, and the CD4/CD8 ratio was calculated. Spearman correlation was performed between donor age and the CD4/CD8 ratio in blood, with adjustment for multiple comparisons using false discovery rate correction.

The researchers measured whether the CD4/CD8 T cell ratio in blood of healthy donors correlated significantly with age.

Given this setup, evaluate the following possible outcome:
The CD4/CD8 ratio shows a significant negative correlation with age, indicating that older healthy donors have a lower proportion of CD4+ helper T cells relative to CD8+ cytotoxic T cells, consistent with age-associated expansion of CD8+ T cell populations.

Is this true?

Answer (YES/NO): NO